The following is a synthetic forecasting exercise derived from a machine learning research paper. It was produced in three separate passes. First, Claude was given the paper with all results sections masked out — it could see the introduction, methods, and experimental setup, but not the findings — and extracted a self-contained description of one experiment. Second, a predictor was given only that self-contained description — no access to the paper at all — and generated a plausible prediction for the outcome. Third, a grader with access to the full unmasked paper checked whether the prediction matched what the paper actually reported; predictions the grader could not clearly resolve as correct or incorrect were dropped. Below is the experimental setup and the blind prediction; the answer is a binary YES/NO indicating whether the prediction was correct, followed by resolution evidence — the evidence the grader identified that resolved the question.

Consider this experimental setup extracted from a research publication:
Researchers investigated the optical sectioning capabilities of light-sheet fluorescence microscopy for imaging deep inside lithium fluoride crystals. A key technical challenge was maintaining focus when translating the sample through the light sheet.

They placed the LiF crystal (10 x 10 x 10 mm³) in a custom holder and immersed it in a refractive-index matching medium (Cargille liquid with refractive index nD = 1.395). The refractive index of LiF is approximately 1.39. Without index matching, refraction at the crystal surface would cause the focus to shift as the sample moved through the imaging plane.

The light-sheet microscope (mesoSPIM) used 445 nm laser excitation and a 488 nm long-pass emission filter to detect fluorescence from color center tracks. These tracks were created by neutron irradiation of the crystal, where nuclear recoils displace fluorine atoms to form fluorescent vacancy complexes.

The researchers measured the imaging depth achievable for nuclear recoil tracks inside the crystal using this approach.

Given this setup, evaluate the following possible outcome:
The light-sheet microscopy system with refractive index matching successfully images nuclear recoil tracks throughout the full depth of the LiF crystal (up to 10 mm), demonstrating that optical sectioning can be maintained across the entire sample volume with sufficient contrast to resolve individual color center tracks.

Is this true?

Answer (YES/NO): NO